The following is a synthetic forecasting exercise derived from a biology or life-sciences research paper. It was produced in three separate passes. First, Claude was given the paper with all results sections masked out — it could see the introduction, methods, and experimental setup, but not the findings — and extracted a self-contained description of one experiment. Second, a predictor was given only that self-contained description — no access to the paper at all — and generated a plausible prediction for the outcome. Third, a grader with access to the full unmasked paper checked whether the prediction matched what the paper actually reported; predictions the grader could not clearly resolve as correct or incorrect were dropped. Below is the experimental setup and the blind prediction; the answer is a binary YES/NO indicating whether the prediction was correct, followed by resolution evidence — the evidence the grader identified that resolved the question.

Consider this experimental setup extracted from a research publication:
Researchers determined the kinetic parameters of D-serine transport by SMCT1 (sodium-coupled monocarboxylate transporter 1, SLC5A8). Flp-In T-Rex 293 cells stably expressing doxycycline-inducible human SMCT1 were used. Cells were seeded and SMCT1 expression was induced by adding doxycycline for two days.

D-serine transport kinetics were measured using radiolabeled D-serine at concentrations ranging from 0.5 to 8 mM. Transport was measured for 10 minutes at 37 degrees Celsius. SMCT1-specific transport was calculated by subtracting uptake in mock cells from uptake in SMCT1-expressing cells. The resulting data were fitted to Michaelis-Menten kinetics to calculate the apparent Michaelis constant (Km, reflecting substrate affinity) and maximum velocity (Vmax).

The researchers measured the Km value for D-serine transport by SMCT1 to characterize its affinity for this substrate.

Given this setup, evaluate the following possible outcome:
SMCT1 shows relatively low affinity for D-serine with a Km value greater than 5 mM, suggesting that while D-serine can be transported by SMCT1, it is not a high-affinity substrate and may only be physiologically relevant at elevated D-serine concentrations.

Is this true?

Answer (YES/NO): NO